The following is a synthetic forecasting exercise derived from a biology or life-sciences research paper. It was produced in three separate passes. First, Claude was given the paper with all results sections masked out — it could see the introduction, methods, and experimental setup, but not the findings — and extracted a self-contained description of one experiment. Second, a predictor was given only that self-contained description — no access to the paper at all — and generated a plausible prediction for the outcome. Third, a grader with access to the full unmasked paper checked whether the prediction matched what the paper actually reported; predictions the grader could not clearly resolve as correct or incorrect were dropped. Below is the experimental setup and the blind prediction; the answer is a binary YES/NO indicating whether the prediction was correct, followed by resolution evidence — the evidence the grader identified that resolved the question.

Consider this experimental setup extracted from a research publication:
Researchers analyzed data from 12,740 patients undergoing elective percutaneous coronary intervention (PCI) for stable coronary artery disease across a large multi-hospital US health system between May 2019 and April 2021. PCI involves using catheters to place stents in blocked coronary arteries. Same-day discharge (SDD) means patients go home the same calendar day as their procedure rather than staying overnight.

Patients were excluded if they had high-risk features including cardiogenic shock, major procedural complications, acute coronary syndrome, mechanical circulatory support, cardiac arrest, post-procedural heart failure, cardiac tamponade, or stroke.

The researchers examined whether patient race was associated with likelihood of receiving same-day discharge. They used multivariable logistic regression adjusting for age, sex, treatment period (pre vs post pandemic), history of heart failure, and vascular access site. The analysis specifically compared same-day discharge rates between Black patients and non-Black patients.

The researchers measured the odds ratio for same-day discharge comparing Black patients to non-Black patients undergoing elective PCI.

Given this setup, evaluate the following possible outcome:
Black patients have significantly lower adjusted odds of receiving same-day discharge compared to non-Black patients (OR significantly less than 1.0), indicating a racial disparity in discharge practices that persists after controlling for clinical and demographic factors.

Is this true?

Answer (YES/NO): YES